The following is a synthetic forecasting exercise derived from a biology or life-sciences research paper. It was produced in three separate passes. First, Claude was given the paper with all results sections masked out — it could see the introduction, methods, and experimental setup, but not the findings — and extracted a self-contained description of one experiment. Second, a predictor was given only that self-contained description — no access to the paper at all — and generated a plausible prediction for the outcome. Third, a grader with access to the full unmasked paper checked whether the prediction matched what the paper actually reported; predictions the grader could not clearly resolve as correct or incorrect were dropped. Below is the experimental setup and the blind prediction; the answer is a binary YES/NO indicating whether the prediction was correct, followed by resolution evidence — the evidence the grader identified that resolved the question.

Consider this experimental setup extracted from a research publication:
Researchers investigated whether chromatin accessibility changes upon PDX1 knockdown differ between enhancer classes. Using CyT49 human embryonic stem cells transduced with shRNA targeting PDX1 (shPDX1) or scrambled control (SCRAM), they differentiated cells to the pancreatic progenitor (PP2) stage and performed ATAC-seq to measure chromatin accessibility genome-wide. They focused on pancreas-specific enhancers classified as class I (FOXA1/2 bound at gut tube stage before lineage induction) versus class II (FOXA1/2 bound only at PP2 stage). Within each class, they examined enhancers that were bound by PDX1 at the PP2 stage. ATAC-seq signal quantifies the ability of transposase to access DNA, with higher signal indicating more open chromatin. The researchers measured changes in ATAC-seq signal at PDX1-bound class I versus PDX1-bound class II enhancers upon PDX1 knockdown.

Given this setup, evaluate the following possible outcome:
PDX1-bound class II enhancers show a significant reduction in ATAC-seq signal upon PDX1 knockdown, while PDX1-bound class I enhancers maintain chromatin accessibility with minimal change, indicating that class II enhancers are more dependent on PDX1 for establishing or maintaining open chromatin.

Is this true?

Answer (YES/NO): NO